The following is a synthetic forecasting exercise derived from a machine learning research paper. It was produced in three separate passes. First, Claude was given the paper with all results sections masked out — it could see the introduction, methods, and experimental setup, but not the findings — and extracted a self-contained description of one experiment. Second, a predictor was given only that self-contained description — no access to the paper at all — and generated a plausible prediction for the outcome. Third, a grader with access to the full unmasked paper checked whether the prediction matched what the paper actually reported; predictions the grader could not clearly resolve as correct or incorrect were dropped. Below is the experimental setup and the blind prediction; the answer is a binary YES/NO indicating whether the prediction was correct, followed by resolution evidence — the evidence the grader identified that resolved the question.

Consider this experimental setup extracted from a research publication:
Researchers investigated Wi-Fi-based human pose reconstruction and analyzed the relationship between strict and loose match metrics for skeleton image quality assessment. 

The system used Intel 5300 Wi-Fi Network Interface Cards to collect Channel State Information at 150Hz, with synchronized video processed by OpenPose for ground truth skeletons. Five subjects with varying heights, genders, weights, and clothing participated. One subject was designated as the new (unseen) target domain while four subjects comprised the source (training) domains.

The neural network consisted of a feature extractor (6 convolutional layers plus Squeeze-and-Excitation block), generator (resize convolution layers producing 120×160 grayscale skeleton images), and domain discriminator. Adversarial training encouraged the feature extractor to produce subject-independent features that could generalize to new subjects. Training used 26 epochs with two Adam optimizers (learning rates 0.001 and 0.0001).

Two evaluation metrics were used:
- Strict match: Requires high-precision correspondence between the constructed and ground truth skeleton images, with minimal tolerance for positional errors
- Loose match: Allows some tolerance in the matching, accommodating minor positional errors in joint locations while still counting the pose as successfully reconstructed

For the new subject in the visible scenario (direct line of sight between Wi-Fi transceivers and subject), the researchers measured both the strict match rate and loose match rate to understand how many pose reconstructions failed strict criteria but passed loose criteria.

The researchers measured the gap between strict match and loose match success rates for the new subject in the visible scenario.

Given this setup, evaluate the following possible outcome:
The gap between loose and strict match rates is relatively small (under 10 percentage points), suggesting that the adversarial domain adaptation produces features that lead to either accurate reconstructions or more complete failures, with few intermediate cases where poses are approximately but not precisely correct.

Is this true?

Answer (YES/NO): NO